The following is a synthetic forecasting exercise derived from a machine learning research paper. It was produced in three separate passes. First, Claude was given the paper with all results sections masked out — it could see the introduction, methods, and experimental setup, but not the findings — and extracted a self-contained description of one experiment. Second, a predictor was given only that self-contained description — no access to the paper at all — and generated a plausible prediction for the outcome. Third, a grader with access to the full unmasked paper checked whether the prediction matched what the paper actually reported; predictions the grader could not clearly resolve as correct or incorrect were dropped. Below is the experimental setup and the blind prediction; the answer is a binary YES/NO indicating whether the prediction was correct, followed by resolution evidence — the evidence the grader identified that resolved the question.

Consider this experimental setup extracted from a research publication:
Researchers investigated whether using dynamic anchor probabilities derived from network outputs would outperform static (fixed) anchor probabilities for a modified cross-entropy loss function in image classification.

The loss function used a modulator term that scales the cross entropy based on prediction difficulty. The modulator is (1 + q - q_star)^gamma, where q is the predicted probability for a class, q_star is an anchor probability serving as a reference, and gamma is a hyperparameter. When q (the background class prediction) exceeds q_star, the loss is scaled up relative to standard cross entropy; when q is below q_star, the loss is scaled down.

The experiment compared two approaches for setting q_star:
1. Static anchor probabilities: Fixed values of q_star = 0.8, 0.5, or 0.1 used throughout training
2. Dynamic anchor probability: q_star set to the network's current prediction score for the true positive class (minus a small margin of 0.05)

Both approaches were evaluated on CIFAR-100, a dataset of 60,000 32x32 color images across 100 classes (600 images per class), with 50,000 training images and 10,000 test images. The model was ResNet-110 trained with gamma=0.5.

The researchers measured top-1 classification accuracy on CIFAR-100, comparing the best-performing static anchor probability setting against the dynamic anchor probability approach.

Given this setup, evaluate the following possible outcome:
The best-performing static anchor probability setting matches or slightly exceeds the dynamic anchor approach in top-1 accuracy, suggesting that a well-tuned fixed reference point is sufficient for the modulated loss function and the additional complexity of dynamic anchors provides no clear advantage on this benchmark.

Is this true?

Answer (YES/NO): NO